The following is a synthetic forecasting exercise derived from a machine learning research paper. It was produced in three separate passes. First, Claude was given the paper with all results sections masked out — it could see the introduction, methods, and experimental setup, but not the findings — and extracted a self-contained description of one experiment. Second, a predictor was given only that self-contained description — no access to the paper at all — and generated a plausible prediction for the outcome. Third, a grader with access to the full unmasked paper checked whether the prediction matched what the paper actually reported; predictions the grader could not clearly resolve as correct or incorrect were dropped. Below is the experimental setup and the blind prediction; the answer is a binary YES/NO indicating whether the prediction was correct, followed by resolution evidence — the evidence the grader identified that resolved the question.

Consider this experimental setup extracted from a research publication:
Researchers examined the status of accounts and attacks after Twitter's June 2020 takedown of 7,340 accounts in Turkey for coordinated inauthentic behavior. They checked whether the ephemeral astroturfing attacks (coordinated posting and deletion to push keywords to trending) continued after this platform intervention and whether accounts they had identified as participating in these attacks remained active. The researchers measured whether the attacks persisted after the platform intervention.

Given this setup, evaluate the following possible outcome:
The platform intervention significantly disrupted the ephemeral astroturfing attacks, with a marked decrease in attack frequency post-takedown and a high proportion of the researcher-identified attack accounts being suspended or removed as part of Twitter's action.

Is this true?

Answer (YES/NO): NO